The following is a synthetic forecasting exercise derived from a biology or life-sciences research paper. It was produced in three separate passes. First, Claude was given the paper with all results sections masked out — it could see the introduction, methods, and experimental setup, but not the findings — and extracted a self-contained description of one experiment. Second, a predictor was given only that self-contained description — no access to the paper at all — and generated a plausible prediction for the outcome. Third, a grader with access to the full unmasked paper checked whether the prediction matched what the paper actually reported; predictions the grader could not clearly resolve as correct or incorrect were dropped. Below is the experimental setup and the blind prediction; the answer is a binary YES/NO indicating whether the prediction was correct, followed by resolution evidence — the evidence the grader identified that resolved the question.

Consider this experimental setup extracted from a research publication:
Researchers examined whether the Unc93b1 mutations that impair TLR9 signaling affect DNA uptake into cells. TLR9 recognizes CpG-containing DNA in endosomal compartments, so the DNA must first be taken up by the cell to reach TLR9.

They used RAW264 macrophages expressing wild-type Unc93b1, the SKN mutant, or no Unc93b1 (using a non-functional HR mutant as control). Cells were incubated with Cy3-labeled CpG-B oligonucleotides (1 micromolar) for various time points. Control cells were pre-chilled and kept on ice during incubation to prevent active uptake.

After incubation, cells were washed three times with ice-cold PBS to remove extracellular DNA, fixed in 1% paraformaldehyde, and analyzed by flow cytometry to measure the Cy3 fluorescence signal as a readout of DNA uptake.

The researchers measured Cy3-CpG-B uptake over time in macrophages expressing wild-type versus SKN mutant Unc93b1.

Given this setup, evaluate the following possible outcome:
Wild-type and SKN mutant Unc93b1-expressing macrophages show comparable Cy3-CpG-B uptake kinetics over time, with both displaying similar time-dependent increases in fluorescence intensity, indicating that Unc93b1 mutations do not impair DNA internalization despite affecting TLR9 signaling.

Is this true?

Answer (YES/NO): YES